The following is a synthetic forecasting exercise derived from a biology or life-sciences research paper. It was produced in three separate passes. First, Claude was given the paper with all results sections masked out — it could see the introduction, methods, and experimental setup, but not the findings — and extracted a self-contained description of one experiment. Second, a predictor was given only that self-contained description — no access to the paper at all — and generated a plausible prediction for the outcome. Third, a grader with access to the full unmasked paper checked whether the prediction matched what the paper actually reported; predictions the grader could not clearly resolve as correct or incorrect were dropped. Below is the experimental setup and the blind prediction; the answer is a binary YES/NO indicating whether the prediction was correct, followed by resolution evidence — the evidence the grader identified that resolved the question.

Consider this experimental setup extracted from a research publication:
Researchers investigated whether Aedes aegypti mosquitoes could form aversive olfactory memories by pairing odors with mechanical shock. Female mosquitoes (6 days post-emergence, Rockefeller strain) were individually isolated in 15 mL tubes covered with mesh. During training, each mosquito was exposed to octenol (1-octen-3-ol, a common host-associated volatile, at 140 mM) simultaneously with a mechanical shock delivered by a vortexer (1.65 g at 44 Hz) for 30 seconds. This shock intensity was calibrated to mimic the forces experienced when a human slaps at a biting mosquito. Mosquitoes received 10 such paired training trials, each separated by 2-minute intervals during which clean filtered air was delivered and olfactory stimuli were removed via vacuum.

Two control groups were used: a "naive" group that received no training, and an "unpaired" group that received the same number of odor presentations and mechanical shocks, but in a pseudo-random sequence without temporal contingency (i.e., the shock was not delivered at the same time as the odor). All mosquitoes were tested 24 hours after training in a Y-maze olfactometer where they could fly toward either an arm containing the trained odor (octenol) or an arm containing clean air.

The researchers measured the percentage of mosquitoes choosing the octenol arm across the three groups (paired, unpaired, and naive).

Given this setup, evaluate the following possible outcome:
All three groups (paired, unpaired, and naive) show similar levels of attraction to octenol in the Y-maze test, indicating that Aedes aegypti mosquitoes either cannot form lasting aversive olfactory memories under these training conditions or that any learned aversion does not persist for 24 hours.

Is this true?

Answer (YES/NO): NO